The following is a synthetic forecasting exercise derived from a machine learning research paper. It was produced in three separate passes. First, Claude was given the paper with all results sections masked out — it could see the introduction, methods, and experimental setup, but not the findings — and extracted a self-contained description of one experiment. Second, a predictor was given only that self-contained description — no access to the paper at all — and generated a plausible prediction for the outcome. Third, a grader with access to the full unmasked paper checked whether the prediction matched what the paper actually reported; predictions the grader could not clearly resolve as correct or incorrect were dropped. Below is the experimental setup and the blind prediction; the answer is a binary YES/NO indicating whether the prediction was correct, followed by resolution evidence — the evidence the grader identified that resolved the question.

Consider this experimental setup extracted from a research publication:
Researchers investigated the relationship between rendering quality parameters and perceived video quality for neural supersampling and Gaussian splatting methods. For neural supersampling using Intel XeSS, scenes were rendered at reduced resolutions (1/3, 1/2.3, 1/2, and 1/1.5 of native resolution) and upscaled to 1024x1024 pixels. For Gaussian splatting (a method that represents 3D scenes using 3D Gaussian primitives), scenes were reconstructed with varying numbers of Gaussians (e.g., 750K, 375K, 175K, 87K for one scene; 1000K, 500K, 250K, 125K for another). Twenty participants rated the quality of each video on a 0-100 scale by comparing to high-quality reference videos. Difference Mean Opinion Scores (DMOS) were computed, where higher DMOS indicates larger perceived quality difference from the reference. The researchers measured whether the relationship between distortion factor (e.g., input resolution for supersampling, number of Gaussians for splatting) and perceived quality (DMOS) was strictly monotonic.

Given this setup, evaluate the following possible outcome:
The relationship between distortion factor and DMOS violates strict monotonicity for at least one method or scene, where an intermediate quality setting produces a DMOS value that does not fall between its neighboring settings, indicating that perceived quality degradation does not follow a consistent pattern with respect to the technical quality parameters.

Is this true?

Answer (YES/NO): YES